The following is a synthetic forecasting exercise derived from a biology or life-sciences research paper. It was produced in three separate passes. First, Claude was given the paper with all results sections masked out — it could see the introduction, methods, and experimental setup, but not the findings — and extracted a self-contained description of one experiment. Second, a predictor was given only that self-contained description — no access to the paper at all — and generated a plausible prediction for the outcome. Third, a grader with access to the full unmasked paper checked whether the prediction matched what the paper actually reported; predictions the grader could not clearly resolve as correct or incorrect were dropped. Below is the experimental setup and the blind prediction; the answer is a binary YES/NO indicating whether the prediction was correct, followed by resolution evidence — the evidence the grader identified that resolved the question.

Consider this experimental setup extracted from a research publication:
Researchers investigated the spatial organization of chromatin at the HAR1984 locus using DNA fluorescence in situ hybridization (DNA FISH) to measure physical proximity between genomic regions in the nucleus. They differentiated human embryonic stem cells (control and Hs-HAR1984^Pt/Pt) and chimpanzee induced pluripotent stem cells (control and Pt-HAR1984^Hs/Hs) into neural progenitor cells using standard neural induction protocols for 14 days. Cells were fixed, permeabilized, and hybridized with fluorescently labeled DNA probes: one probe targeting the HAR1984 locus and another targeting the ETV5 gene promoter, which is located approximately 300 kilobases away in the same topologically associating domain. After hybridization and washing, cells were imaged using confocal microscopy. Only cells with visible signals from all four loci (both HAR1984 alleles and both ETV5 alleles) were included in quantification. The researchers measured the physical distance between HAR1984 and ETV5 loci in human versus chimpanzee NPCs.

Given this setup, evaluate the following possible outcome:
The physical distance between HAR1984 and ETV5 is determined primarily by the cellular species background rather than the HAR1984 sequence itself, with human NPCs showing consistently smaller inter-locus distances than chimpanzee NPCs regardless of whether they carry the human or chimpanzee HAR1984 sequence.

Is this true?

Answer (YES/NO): NO